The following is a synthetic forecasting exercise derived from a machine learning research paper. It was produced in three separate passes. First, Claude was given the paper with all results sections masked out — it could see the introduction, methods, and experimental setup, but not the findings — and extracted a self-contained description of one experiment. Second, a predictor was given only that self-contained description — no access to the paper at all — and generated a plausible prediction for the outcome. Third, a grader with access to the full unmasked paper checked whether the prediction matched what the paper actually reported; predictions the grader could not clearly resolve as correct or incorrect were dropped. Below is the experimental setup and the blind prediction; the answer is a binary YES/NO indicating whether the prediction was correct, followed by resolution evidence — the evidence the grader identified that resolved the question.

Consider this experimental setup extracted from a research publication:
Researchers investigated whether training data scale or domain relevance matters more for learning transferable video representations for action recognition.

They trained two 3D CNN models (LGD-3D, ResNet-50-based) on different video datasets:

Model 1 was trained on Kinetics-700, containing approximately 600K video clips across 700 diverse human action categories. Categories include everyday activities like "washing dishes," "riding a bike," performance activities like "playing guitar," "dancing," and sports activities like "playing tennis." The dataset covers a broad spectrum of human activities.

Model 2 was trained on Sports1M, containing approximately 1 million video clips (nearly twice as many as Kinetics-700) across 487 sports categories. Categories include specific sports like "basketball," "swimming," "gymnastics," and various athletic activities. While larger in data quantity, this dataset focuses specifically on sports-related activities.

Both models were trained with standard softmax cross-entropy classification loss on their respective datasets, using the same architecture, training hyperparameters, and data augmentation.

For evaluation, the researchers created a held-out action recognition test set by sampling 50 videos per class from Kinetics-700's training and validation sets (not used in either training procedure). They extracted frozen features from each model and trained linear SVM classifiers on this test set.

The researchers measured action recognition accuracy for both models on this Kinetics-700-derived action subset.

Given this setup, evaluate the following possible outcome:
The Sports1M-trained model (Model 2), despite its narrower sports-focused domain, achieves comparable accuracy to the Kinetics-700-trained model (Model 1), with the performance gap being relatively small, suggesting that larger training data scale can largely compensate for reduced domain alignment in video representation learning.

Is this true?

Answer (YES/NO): NO